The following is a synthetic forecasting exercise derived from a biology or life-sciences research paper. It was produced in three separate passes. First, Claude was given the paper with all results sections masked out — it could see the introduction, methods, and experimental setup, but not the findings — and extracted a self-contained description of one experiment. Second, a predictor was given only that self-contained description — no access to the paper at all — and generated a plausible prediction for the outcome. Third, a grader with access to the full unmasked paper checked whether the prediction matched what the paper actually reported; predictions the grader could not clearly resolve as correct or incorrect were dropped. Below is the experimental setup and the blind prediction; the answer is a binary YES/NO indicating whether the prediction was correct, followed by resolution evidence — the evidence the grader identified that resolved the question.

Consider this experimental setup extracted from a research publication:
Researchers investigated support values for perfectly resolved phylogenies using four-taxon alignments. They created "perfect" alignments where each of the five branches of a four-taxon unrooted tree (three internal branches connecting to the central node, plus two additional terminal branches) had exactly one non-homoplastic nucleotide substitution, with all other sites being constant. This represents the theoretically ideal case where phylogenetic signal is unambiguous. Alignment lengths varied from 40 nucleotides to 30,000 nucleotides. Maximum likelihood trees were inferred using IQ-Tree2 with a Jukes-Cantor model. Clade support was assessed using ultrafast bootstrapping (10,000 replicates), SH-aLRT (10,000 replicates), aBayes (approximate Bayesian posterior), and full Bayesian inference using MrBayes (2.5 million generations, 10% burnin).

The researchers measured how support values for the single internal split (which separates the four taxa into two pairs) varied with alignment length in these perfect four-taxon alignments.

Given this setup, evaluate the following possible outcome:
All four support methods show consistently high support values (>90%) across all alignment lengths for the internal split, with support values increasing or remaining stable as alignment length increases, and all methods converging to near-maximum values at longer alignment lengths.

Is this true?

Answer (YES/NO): NO